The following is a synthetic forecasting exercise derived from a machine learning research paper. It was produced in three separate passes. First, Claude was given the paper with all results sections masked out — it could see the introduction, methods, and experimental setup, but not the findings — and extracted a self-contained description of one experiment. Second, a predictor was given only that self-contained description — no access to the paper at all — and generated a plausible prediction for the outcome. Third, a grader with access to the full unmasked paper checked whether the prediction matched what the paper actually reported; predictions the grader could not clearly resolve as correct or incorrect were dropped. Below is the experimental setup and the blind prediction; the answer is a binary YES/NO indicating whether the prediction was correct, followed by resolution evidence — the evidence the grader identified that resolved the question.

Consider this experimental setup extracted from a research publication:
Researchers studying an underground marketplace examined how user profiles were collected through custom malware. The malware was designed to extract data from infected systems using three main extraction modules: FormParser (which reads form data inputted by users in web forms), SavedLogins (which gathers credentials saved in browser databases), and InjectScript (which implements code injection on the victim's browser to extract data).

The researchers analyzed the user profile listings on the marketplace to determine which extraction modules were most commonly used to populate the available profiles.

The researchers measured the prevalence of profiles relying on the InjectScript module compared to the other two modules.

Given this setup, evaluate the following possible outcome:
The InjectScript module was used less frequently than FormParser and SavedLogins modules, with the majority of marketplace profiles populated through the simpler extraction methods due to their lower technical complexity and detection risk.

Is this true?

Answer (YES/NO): YES